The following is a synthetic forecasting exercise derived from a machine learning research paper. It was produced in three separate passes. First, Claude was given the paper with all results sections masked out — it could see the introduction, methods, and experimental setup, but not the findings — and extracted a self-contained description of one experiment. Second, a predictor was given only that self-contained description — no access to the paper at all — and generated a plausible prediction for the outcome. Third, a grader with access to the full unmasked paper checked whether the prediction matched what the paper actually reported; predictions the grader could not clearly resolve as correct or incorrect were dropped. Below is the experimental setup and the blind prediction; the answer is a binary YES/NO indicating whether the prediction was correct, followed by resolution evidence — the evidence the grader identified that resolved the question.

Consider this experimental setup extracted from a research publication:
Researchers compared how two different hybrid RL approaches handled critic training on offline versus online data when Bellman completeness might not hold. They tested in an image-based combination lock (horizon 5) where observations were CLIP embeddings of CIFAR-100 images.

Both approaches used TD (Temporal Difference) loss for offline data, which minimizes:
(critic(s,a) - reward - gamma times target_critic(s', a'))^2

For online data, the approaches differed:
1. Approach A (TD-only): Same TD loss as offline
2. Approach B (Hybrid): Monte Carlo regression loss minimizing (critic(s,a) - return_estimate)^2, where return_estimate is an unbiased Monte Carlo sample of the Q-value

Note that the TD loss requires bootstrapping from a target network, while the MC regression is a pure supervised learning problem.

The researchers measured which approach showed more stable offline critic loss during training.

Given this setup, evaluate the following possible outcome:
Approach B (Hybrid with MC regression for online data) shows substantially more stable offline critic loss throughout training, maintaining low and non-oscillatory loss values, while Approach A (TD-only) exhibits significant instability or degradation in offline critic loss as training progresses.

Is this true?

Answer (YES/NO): NO